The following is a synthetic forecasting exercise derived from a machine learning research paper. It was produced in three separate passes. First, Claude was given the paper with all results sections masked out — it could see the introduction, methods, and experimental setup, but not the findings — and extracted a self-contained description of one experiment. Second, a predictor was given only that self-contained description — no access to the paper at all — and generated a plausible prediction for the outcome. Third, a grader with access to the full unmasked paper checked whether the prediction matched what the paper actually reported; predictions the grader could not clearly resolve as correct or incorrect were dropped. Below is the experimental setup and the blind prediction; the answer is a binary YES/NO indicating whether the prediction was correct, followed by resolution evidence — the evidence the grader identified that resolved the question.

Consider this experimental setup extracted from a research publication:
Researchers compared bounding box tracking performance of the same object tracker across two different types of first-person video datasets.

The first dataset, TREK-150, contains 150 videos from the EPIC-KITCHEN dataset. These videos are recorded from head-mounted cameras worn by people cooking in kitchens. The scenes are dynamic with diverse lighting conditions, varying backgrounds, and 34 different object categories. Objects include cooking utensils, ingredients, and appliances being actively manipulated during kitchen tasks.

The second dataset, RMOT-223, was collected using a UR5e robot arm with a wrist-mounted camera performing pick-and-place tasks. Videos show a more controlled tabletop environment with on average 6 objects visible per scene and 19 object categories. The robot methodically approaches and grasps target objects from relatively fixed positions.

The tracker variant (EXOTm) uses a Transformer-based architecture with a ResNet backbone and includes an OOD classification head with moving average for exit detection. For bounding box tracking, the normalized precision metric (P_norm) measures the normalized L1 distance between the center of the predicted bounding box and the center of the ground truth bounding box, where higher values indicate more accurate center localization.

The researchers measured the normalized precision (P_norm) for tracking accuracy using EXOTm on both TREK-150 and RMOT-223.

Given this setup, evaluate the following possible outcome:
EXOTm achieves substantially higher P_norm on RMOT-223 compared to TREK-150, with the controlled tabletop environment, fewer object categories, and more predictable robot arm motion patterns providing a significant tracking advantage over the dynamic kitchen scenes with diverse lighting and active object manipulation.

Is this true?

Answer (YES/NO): YES